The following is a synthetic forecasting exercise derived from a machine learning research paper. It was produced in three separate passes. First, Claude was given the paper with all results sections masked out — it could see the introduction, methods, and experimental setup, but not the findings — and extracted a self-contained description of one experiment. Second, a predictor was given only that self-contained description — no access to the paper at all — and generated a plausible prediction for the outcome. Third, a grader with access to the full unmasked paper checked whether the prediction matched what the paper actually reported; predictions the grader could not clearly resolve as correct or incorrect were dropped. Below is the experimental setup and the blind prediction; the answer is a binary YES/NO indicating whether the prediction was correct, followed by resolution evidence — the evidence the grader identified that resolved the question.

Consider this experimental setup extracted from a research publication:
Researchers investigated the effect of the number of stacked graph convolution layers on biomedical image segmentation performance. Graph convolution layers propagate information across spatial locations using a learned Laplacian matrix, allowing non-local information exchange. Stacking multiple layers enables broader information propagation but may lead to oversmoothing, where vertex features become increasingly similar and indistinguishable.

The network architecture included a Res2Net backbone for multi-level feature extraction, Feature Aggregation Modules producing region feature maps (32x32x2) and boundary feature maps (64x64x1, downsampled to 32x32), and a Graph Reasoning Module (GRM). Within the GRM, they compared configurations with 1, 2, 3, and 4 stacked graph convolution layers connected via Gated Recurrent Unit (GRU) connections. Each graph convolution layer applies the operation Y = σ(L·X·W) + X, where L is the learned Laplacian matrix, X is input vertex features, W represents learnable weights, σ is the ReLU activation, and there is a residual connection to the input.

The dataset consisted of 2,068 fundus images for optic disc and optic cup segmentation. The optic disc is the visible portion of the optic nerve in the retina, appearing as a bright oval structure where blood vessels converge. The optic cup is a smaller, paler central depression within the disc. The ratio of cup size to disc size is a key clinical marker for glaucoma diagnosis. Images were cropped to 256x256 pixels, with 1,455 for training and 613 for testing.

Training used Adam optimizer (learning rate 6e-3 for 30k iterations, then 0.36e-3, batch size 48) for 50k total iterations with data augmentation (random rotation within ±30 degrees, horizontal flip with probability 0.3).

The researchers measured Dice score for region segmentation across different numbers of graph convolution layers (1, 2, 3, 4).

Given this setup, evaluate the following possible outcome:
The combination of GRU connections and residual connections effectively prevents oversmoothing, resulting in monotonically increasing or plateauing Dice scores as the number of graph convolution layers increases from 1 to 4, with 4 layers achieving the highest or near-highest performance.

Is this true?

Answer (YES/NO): NO